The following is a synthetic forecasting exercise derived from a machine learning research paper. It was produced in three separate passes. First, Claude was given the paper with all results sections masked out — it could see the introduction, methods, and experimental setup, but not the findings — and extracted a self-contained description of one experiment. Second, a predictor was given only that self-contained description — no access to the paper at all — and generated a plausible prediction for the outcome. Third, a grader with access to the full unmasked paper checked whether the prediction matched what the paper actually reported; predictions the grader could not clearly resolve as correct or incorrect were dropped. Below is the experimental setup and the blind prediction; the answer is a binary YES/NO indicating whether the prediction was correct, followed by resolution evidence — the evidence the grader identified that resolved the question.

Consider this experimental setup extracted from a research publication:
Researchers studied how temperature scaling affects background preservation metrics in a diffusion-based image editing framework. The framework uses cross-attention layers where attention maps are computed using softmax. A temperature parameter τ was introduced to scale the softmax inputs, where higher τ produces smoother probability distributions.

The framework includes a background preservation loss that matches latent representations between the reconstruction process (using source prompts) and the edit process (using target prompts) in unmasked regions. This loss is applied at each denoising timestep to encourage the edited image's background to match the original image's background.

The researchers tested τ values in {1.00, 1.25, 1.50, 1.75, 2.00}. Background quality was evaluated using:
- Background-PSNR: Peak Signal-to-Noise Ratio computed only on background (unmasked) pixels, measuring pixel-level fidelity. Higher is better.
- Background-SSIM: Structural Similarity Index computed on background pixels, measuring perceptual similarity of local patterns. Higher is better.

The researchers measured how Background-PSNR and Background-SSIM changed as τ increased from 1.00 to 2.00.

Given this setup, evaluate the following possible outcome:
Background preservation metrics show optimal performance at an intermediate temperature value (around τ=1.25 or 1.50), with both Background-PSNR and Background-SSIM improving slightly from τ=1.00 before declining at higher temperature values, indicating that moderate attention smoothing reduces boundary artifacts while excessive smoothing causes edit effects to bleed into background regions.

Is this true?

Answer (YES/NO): NO